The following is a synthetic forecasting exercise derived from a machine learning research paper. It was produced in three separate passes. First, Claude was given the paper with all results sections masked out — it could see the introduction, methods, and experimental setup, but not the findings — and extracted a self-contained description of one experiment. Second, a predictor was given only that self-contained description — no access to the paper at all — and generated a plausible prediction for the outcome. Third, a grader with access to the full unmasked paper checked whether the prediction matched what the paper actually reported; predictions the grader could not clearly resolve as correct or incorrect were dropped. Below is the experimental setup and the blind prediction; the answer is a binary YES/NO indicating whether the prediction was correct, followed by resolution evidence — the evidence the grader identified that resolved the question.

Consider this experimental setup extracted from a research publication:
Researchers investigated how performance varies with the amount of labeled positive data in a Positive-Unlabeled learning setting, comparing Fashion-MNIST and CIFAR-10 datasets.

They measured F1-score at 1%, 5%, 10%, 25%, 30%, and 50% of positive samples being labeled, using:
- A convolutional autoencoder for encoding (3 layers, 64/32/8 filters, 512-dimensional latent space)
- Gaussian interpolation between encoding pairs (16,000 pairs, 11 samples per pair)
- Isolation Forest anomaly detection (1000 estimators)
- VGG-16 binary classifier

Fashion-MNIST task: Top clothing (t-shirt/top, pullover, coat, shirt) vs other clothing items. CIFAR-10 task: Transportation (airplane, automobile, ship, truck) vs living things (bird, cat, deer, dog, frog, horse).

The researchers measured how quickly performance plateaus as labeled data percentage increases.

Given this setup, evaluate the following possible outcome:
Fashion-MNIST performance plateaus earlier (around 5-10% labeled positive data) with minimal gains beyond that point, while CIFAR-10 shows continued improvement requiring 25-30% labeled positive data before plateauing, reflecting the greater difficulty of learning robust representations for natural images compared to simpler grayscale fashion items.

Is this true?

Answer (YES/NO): NO